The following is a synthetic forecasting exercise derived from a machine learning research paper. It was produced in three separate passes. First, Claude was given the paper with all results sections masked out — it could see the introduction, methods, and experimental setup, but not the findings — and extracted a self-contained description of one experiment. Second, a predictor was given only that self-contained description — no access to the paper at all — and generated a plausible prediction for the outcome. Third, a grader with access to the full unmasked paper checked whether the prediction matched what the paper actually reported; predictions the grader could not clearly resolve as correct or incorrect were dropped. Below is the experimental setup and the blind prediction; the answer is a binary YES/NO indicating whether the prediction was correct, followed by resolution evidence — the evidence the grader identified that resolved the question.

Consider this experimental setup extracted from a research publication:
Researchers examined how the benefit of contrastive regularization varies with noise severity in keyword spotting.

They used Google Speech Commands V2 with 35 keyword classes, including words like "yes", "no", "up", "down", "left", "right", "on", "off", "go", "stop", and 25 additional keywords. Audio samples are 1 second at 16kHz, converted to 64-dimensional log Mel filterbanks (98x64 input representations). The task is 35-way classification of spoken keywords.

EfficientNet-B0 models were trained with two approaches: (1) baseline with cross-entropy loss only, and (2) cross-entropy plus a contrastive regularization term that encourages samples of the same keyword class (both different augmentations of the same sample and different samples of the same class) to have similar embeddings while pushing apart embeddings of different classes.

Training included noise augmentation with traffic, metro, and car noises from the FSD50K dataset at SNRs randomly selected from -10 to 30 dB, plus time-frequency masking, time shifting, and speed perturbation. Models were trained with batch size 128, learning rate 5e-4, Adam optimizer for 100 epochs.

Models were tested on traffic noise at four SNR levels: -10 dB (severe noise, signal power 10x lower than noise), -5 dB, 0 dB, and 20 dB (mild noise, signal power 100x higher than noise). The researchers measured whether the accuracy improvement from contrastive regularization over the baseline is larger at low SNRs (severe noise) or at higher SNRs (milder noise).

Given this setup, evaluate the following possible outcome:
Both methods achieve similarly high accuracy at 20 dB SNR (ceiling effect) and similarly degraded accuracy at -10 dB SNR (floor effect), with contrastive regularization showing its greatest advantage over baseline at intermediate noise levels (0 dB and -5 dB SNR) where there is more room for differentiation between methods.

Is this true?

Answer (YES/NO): NO